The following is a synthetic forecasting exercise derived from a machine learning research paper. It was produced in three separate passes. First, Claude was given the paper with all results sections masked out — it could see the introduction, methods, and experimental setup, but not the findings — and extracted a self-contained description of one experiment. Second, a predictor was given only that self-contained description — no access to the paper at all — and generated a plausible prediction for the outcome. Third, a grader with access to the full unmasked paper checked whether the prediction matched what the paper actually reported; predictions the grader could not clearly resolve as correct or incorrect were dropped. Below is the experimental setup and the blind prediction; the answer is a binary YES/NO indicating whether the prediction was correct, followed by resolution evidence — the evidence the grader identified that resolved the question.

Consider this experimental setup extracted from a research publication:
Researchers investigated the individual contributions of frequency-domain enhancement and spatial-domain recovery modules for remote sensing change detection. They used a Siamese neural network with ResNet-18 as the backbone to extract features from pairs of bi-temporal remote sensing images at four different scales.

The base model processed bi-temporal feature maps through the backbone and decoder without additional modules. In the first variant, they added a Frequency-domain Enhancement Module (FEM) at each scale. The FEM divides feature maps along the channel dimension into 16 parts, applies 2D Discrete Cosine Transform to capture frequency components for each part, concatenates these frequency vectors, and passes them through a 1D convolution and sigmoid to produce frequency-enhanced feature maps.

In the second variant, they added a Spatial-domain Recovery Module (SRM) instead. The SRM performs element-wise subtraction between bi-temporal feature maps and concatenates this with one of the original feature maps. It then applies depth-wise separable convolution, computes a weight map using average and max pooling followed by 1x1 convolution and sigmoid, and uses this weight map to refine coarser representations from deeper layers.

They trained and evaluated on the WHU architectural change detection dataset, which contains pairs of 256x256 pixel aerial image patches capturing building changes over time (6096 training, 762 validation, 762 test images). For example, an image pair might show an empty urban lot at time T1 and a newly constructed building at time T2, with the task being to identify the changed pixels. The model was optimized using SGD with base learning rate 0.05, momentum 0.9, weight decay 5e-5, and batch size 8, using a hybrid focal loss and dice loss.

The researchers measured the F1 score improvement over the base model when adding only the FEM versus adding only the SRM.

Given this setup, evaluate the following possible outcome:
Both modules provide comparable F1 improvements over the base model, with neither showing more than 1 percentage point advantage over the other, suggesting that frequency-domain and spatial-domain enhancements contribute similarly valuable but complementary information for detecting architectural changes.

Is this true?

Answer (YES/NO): YES